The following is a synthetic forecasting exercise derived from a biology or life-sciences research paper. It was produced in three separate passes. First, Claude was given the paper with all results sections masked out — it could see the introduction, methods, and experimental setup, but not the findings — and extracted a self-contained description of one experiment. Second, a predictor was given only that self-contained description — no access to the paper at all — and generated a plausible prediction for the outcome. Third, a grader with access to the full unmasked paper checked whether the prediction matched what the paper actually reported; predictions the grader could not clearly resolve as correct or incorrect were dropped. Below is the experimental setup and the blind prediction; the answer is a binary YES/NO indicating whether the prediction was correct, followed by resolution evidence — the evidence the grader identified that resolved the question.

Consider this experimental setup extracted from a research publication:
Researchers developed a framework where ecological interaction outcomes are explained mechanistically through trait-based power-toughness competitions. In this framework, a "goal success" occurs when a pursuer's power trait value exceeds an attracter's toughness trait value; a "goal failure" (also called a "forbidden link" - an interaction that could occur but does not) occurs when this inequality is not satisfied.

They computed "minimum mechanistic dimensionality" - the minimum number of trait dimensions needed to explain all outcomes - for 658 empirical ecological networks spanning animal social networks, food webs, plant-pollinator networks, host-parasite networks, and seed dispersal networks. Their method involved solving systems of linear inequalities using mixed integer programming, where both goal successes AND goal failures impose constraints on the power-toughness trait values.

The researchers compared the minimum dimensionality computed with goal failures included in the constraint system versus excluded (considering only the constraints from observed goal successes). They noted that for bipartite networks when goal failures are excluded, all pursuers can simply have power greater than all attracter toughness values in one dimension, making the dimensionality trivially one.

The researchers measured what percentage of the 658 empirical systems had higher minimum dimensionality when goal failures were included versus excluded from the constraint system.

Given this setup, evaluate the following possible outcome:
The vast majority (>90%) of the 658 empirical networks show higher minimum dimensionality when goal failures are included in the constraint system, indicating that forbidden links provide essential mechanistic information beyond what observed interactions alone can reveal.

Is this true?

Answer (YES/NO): YES